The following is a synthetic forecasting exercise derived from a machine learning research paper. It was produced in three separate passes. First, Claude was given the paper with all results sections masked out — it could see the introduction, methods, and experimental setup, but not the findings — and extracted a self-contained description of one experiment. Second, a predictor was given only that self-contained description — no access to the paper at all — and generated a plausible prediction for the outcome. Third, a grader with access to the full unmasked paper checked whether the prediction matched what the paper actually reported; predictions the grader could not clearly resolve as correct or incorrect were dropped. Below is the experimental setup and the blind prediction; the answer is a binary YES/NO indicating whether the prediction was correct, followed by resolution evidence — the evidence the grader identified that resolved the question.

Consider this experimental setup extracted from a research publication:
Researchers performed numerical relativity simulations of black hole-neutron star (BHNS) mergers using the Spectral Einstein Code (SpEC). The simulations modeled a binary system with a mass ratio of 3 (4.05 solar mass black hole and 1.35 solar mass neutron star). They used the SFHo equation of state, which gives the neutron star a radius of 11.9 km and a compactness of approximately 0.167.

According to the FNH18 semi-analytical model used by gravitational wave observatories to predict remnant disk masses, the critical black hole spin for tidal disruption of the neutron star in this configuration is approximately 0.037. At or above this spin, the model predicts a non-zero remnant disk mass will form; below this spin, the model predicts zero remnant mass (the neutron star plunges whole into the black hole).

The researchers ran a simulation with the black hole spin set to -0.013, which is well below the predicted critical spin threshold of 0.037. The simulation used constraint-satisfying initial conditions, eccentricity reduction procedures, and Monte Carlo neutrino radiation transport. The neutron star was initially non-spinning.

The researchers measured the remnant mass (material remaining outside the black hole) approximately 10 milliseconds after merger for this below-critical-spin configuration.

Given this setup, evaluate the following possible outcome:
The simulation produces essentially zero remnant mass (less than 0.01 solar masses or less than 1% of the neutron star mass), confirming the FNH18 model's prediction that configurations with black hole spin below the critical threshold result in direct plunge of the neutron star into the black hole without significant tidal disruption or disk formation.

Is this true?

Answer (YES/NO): NO